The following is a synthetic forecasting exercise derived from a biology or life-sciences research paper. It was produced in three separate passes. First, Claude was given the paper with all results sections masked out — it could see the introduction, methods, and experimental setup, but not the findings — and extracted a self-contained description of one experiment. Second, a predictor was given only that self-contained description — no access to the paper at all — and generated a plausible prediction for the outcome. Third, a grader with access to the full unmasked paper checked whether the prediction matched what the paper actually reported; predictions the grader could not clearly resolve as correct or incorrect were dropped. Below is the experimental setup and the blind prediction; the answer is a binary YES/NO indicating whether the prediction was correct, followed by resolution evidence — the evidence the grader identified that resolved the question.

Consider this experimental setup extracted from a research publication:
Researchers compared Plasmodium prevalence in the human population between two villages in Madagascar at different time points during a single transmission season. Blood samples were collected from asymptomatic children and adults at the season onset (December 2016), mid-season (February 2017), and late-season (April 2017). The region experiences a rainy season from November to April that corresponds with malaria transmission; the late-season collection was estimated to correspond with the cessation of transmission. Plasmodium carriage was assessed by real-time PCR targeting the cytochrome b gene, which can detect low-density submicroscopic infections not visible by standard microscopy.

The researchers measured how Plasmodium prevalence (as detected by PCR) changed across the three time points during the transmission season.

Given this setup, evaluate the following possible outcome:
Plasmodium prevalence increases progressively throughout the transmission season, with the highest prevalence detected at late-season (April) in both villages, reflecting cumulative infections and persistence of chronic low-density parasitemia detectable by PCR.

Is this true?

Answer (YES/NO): NO